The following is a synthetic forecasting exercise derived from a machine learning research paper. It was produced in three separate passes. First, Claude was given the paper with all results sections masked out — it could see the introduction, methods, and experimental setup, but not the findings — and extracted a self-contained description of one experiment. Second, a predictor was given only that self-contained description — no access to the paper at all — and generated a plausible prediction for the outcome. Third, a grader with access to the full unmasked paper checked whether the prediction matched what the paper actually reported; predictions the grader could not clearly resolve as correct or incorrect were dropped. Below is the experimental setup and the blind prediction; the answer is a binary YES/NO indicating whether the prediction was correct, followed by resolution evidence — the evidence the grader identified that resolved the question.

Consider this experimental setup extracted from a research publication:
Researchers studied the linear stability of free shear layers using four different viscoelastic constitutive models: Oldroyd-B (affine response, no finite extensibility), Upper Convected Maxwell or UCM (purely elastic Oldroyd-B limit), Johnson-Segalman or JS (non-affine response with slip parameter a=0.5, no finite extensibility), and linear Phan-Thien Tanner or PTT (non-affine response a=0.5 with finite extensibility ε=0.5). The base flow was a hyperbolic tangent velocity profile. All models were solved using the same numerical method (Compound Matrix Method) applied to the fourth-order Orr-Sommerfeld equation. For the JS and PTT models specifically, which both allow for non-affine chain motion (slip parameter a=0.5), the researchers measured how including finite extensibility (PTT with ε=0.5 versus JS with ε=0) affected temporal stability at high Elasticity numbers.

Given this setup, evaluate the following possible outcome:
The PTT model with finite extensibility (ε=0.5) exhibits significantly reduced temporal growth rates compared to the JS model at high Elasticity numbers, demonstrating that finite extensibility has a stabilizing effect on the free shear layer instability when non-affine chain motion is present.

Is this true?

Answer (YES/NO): YES